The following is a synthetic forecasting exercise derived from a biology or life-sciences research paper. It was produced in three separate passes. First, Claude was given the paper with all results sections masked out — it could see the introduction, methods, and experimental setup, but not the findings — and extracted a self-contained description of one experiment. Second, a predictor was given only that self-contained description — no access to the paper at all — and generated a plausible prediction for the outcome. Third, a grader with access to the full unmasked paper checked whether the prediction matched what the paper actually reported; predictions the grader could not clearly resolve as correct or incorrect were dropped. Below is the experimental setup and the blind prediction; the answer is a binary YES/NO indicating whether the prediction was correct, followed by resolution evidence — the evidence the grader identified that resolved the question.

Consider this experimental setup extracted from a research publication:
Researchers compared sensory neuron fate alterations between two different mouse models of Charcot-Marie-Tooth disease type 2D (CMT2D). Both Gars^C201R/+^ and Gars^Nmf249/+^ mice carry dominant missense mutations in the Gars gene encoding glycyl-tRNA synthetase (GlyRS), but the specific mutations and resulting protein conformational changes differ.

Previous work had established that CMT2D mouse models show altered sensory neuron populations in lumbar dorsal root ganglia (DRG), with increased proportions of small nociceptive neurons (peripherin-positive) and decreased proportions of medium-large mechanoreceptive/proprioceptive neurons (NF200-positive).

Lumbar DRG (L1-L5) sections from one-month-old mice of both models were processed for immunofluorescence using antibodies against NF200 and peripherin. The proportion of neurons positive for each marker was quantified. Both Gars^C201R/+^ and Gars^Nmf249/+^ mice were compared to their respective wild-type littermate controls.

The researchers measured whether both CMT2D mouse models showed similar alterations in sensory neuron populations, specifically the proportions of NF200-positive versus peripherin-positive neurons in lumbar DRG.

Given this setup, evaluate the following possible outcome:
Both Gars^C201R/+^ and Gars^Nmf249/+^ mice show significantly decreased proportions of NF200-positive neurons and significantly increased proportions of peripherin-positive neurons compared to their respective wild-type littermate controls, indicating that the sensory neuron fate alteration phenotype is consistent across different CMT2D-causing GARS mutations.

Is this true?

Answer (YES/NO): YES